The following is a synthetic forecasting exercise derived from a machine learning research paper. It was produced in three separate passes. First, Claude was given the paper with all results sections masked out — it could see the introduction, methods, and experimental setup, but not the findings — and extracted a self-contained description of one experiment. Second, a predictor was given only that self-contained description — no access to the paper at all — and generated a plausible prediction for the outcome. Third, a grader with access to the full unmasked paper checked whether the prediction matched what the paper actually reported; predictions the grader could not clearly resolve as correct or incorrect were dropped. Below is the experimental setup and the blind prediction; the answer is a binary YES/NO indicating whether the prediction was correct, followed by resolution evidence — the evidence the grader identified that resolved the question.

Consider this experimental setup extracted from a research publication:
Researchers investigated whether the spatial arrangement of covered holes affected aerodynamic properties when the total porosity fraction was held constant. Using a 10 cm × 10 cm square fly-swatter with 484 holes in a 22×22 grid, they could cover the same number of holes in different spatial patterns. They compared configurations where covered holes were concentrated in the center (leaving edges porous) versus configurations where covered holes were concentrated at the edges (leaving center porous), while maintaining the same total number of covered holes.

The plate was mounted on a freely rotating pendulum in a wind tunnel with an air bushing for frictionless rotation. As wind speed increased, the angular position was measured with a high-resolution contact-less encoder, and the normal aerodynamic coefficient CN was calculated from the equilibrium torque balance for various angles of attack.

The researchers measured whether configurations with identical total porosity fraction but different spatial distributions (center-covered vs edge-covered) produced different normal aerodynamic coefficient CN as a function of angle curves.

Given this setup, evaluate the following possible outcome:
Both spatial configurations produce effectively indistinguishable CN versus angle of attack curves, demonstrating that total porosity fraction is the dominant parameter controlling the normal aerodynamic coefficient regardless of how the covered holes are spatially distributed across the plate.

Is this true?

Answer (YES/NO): NO